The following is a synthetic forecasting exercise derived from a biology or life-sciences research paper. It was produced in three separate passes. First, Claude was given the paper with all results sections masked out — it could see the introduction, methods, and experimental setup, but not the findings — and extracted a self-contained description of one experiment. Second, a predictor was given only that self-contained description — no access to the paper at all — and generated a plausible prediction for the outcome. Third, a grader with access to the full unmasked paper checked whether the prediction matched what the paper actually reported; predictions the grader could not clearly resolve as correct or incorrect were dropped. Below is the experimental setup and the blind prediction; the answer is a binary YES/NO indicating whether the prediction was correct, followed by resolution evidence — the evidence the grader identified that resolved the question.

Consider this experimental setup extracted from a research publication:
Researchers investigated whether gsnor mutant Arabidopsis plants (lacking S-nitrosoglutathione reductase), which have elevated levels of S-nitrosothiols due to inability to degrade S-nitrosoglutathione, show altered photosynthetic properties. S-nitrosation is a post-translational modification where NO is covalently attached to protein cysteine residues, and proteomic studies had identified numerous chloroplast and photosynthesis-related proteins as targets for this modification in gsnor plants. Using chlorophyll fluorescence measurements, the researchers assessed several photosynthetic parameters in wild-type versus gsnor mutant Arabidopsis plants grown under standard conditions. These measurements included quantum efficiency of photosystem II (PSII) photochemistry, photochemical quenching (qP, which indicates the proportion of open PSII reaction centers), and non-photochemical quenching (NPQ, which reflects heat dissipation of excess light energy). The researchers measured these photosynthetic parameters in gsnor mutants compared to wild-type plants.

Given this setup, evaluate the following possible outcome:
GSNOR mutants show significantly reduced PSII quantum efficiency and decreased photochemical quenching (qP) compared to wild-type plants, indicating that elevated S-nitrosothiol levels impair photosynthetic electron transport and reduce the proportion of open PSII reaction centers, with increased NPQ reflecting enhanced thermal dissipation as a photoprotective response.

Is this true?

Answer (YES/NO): NO